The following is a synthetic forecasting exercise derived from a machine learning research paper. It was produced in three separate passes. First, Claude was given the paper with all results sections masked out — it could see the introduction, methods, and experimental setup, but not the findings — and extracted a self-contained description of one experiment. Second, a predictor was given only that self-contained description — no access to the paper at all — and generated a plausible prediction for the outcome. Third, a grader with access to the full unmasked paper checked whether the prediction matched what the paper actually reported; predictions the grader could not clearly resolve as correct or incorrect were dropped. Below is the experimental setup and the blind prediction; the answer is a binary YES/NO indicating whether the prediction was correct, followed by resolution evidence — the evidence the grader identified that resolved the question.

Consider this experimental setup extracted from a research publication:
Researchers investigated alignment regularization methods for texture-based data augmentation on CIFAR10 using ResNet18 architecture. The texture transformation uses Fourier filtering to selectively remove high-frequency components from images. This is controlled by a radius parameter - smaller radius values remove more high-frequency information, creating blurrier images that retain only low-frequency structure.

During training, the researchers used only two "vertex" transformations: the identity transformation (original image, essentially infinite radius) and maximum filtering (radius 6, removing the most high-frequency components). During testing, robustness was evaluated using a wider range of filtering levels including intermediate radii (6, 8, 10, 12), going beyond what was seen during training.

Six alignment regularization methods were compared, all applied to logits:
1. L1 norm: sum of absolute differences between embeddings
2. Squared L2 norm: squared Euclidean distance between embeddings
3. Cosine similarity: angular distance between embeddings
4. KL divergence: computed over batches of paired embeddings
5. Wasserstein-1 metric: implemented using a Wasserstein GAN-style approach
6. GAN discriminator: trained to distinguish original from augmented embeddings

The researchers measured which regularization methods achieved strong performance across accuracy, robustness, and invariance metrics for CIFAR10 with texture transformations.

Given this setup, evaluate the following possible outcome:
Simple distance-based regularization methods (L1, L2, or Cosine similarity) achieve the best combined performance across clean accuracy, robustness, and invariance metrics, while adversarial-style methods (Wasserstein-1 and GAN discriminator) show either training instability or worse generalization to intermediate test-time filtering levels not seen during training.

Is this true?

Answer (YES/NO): NO